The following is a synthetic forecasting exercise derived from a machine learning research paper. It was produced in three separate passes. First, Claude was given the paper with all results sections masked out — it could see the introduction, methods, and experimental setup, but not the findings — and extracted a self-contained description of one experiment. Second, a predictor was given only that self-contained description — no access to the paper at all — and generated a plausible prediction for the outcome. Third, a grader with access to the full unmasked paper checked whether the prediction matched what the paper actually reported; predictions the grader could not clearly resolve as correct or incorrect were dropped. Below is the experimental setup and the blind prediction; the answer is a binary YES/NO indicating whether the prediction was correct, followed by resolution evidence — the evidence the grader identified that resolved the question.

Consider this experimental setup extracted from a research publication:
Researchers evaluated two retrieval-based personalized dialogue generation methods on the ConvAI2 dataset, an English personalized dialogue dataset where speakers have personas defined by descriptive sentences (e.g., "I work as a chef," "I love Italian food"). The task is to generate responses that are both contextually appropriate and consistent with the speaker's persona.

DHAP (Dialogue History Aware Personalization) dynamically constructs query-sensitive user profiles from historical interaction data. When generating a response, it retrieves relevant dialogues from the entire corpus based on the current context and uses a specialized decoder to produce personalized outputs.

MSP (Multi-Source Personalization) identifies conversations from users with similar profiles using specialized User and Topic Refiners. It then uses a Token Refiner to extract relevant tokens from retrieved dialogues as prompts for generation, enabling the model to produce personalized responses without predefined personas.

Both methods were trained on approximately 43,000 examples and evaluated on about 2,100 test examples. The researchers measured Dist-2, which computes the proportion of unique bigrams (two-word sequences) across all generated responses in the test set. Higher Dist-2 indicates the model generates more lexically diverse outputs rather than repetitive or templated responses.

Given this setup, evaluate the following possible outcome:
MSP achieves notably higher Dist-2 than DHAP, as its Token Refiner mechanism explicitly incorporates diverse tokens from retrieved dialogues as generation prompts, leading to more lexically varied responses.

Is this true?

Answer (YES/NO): NO